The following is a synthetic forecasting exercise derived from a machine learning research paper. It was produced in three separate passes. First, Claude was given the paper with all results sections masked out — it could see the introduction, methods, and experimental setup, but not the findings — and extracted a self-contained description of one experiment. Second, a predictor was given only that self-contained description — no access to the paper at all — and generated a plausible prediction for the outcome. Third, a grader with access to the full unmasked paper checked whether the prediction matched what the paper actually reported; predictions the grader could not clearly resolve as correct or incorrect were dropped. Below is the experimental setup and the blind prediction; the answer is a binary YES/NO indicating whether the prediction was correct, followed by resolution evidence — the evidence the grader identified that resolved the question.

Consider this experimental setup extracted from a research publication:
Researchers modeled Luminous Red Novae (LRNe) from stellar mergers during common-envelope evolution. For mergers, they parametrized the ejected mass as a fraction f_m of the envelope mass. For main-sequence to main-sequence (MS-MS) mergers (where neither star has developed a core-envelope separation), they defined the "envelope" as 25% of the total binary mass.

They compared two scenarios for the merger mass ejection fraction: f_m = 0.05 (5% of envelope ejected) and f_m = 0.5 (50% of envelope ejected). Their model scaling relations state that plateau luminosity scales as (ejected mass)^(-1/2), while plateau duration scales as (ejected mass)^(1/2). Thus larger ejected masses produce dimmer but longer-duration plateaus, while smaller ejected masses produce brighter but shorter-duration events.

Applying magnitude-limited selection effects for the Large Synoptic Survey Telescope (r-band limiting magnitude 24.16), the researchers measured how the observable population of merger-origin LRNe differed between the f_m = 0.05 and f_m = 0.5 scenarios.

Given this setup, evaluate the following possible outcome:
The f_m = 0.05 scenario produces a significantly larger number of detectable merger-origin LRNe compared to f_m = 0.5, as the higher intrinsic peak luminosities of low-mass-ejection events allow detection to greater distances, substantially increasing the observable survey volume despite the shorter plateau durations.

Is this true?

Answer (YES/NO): NO